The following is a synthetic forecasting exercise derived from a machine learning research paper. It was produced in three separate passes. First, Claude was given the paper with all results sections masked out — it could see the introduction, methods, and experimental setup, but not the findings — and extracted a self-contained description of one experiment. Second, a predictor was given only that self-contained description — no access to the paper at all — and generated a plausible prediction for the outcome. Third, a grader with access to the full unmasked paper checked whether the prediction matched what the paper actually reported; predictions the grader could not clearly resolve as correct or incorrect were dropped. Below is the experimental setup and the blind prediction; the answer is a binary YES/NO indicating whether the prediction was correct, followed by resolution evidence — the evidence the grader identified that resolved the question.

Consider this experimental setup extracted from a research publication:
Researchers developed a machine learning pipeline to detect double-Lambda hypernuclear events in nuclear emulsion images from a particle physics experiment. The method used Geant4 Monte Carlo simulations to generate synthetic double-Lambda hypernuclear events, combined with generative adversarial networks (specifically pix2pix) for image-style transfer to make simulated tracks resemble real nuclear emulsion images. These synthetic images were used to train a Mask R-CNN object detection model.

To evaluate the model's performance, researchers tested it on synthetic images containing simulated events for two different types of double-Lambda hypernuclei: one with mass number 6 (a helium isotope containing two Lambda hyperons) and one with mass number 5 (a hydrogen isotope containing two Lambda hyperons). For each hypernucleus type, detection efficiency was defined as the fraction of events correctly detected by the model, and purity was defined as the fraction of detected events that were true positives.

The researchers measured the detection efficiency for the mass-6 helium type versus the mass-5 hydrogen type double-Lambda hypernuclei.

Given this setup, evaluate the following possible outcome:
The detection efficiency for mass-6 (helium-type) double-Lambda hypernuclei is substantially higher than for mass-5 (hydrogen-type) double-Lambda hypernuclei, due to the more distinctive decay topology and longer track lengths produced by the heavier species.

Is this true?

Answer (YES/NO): YES